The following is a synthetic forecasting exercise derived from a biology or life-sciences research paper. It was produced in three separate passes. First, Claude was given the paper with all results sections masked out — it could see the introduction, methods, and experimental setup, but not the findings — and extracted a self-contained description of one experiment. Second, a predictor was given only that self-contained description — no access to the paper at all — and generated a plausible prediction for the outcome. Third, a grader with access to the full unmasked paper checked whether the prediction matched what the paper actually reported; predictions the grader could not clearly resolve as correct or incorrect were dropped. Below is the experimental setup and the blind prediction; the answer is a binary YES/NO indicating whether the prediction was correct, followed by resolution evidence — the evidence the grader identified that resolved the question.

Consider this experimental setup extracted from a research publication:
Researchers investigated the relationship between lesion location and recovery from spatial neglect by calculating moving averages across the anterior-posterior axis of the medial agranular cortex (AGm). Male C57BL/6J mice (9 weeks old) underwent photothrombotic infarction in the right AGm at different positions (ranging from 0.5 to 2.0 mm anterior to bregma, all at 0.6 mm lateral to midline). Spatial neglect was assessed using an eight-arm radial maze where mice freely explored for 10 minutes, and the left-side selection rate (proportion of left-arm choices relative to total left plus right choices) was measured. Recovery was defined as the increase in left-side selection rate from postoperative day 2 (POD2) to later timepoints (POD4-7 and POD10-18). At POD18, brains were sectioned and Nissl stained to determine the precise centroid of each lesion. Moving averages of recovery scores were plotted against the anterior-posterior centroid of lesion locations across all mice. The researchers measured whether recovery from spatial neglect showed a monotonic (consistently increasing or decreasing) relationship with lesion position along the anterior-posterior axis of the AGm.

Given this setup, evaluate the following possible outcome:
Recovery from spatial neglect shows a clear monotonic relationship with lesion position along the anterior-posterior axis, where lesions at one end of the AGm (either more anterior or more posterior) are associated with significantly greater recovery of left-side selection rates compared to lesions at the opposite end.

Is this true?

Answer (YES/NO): YES